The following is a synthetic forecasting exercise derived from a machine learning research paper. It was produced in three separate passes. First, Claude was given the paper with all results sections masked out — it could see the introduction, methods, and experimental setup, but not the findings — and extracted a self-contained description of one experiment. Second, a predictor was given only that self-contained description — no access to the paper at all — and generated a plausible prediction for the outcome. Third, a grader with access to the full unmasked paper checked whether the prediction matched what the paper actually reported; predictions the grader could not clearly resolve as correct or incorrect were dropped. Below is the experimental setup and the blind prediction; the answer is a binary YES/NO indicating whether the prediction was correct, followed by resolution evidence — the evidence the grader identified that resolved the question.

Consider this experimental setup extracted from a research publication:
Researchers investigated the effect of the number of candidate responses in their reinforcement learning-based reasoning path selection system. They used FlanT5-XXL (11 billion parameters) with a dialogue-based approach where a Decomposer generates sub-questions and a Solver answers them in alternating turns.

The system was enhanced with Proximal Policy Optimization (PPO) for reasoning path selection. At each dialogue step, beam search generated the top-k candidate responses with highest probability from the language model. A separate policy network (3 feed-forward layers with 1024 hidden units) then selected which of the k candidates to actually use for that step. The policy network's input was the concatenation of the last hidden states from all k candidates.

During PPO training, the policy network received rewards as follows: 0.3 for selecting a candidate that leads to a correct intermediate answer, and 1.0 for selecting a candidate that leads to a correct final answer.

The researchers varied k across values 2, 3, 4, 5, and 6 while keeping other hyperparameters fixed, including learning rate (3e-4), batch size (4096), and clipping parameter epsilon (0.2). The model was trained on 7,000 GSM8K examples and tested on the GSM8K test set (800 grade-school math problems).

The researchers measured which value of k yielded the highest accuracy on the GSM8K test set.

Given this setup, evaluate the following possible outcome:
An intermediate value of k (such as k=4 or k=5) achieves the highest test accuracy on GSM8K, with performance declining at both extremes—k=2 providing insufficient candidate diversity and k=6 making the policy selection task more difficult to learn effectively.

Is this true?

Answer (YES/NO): NO